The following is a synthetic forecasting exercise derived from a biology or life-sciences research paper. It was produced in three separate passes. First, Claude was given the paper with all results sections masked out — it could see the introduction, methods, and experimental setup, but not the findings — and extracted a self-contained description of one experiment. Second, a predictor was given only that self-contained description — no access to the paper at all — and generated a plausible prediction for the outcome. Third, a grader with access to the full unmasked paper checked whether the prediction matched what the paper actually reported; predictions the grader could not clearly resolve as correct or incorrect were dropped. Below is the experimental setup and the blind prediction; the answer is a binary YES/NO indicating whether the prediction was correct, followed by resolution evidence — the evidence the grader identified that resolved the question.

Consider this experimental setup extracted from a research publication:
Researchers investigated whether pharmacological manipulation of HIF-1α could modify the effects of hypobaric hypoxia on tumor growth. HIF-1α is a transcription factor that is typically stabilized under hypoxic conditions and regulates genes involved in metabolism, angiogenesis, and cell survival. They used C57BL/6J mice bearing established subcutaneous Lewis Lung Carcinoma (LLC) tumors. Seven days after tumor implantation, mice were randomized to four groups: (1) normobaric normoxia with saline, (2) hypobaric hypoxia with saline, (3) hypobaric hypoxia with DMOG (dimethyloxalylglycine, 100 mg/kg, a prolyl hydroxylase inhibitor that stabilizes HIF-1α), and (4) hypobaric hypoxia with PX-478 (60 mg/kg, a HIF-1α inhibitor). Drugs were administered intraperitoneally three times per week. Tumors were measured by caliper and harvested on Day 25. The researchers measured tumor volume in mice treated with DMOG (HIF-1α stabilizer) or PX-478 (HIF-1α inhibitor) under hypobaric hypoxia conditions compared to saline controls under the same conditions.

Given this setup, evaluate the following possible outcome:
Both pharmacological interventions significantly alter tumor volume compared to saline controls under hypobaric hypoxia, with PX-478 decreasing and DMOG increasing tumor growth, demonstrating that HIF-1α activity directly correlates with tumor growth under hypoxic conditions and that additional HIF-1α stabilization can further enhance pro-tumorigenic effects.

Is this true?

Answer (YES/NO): YES